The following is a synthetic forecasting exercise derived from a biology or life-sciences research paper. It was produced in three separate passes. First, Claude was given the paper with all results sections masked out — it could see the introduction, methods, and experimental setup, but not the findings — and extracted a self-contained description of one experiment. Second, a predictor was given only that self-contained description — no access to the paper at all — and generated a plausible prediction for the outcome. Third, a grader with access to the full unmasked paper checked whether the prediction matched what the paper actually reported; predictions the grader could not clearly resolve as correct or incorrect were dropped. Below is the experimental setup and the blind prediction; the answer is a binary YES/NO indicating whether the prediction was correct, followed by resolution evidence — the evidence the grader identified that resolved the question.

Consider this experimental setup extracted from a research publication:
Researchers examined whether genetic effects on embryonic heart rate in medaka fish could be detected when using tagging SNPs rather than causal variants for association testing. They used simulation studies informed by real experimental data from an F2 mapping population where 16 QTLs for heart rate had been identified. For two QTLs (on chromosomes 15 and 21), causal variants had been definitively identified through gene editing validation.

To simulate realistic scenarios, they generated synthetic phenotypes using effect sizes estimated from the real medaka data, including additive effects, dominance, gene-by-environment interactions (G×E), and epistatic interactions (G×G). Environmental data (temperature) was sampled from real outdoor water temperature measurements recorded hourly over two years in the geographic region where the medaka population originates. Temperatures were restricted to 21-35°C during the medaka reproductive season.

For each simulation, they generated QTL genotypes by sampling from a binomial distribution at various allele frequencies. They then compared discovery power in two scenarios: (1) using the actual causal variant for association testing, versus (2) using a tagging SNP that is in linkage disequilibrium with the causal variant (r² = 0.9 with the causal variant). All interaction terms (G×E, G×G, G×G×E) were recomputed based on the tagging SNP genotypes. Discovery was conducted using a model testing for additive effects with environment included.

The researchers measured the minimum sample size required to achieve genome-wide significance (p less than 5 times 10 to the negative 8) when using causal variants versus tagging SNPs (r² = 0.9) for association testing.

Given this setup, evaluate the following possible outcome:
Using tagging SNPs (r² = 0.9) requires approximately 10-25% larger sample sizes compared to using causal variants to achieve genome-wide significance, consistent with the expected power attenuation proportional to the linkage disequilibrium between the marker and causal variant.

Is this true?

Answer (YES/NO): NO